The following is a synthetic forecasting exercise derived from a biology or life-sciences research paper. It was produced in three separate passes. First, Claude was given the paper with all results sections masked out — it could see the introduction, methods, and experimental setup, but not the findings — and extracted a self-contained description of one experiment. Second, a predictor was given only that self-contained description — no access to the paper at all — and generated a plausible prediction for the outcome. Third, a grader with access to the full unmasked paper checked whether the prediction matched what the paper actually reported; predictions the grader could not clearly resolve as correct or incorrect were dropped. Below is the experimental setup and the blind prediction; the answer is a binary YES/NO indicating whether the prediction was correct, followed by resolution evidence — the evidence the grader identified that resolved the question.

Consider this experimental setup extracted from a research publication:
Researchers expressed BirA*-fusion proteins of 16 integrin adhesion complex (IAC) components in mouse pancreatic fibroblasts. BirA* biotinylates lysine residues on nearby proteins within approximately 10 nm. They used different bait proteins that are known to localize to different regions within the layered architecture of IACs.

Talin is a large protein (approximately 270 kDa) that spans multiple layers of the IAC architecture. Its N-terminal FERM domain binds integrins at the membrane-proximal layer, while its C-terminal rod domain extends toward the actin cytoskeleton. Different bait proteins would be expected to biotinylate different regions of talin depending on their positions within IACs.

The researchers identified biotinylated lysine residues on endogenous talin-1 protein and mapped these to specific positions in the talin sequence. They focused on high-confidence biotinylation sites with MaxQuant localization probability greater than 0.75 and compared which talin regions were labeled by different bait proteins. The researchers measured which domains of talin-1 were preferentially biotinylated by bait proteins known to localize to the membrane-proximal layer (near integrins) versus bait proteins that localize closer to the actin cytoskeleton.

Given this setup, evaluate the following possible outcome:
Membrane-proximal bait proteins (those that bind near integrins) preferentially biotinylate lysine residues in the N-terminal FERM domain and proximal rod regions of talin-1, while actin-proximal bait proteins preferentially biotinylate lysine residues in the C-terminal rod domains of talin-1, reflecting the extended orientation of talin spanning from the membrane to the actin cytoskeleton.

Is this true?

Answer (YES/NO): YES